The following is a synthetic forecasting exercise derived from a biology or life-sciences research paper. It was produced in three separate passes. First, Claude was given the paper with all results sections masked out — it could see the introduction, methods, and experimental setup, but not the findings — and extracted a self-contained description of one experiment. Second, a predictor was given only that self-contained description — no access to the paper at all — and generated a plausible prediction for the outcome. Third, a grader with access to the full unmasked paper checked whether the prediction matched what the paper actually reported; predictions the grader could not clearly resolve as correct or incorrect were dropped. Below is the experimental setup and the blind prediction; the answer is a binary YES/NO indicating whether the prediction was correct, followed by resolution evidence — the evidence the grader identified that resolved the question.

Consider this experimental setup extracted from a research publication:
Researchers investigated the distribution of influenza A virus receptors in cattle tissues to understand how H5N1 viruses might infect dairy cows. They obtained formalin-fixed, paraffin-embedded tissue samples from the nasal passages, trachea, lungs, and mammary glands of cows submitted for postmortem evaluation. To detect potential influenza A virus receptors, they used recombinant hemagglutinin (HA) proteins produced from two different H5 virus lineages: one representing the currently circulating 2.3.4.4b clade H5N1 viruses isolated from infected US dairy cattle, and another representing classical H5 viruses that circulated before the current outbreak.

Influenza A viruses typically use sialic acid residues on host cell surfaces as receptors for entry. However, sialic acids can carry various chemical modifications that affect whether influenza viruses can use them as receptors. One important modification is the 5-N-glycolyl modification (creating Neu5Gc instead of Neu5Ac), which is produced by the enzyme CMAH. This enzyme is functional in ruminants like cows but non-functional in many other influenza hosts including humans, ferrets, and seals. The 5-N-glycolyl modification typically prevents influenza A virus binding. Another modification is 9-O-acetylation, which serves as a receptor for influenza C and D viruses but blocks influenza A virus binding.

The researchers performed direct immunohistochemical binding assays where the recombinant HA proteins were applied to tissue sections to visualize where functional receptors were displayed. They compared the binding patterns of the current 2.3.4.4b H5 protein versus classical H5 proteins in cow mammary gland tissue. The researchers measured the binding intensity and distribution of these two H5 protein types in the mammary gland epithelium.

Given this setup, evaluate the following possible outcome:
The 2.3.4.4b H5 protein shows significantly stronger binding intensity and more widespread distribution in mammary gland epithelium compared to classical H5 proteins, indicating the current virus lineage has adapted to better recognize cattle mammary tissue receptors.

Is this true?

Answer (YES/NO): YES